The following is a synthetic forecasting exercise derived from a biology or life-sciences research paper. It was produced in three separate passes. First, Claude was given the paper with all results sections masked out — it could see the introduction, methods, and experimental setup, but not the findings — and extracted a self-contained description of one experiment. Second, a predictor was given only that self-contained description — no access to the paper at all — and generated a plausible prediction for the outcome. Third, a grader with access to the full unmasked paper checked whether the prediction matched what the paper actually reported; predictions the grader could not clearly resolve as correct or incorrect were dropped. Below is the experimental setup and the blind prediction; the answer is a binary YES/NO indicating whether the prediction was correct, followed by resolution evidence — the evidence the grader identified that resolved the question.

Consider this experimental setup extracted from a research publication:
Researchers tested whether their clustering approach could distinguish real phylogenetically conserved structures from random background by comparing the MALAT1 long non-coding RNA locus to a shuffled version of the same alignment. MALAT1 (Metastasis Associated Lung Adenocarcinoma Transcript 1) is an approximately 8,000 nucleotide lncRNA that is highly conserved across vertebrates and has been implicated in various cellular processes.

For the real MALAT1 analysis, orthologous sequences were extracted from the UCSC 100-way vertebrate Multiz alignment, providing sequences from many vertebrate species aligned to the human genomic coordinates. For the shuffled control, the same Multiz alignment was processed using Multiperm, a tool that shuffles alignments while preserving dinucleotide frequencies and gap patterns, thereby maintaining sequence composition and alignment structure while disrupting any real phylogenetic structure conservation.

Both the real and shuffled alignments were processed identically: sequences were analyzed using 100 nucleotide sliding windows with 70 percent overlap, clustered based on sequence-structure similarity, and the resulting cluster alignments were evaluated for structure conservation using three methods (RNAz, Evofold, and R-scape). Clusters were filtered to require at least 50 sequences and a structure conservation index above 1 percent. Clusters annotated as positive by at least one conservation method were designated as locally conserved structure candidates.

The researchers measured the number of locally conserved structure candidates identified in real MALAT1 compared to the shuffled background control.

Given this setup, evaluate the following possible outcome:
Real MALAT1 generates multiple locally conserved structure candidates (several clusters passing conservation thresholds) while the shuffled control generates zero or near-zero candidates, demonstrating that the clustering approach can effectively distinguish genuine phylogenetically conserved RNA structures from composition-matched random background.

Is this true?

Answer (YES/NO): NO